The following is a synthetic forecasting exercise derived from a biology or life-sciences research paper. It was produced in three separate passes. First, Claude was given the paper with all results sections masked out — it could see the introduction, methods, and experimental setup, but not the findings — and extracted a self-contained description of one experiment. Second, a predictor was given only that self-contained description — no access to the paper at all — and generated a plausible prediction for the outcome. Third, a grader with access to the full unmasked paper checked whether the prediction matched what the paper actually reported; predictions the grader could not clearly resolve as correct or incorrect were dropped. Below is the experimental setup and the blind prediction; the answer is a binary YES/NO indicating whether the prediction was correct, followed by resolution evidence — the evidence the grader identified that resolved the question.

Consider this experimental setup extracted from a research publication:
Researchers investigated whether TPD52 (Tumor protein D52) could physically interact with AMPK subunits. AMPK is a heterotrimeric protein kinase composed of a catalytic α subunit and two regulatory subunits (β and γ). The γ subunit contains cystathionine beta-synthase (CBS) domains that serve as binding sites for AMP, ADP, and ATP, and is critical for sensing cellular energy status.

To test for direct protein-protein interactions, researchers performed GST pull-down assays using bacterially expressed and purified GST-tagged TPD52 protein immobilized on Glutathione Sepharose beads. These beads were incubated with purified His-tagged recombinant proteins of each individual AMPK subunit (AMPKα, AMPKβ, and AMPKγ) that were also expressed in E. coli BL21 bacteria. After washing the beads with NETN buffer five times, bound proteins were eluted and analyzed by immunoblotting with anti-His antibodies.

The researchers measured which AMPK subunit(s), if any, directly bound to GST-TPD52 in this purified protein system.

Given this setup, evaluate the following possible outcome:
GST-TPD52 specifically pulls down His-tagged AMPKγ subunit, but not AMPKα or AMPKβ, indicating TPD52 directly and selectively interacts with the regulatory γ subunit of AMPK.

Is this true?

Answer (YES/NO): NO